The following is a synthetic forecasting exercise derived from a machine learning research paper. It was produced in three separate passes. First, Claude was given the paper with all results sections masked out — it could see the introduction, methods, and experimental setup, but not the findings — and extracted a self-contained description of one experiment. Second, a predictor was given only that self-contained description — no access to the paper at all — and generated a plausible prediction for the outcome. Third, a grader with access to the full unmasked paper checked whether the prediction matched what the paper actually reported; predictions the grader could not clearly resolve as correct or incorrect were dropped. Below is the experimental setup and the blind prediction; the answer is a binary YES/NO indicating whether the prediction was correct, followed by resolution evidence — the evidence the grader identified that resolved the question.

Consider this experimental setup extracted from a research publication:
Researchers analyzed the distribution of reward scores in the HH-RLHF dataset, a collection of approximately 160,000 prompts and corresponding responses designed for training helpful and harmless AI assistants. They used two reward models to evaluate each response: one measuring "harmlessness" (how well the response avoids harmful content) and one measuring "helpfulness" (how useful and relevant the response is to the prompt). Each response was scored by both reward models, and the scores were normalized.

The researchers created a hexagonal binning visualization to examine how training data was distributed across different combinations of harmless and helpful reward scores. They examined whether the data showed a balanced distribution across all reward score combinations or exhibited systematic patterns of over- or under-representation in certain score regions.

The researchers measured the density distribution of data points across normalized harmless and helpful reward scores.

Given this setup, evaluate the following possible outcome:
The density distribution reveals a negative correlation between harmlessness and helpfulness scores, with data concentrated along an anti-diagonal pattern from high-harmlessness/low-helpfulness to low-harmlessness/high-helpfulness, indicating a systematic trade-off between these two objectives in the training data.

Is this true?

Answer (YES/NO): NO